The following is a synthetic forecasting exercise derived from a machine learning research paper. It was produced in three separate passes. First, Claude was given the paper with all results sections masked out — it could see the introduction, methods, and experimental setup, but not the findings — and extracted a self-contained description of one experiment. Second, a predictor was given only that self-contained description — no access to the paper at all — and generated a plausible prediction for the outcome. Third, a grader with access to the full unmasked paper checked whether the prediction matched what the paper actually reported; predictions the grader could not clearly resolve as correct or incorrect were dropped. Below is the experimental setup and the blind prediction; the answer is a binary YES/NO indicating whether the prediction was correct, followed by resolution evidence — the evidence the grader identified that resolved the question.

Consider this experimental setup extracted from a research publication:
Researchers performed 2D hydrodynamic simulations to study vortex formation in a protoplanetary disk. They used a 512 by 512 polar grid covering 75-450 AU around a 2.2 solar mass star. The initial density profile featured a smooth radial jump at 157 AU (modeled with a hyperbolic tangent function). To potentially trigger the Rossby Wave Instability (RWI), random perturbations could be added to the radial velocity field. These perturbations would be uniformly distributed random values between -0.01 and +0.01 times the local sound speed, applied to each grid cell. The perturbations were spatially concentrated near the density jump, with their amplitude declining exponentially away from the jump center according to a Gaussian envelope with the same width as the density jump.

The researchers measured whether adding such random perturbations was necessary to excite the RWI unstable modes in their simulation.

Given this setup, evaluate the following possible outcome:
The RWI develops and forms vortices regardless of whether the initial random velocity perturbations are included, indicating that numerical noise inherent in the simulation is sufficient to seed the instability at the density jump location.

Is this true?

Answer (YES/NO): NO